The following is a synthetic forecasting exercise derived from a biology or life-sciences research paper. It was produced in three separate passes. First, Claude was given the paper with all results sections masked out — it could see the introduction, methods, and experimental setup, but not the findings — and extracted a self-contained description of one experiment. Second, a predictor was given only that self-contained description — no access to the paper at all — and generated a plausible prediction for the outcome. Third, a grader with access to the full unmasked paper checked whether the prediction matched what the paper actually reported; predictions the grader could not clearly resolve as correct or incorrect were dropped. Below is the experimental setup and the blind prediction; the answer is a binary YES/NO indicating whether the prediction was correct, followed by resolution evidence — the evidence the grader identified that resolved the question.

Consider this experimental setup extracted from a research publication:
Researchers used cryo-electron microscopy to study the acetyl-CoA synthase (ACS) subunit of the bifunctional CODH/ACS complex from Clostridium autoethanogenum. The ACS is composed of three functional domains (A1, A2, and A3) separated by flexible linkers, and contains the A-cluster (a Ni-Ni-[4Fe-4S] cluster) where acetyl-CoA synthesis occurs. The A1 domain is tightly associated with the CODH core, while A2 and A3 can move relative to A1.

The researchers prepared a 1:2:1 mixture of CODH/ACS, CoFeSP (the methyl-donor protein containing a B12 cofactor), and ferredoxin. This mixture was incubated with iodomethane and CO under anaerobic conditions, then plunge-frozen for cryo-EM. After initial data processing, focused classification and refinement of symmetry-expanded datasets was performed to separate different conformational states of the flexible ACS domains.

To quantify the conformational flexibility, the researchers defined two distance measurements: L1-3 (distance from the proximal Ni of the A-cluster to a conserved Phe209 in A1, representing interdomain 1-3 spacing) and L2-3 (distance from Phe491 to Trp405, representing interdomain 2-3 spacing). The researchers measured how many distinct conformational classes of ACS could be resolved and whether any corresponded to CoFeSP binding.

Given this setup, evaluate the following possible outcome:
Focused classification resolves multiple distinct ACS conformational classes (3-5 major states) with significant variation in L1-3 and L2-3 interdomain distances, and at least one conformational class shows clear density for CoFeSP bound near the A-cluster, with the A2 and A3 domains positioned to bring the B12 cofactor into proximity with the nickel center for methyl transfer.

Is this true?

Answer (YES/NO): YES